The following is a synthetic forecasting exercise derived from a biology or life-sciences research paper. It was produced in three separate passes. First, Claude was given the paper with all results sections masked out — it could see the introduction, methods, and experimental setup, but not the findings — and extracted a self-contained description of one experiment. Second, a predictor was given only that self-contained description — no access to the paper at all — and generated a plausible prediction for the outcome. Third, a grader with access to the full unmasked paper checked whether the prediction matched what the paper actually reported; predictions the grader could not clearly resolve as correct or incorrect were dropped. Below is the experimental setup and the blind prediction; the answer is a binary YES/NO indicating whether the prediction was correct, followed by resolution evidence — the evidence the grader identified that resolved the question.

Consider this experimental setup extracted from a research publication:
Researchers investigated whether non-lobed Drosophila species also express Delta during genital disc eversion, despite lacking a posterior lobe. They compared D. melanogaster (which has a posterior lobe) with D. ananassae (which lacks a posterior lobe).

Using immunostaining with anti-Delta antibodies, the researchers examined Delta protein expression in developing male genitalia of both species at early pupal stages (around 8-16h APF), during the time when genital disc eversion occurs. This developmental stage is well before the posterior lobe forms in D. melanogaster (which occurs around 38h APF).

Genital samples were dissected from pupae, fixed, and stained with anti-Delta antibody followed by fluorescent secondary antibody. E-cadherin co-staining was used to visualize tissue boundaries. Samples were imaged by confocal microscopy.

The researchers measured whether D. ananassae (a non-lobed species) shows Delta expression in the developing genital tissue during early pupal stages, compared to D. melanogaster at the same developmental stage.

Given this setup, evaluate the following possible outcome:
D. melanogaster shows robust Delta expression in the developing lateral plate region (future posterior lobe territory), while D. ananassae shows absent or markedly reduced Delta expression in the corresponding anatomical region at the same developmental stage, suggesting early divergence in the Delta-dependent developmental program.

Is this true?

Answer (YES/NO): NO